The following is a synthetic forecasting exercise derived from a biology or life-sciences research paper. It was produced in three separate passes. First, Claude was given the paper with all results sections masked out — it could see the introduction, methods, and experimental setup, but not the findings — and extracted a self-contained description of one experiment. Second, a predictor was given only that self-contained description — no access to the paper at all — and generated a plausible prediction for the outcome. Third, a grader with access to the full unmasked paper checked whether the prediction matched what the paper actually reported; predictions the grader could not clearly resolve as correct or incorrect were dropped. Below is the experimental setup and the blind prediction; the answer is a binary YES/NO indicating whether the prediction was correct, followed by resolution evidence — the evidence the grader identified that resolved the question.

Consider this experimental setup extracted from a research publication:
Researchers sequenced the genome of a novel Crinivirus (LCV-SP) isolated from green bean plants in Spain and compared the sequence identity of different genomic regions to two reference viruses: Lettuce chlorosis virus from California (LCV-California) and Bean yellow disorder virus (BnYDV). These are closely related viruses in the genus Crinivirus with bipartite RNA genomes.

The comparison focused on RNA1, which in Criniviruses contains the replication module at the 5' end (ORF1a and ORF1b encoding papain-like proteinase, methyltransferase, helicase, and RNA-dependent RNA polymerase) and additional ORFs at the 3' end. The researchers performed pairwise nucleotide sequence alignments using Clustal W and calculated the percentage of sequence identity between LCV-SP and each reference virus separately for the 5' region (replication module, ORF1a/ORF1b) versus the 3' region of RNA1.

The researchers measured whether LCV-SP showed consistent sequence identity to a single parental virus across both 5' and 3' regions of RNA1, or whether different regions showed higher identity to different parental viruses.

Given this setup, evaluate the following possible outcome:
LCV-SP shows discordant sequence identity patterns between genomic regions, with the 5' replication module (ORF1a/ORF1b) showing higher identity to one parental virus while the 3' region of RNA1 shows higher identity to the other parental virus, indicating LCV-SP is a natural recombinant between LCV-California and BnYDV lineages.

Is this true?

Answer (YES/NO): YES